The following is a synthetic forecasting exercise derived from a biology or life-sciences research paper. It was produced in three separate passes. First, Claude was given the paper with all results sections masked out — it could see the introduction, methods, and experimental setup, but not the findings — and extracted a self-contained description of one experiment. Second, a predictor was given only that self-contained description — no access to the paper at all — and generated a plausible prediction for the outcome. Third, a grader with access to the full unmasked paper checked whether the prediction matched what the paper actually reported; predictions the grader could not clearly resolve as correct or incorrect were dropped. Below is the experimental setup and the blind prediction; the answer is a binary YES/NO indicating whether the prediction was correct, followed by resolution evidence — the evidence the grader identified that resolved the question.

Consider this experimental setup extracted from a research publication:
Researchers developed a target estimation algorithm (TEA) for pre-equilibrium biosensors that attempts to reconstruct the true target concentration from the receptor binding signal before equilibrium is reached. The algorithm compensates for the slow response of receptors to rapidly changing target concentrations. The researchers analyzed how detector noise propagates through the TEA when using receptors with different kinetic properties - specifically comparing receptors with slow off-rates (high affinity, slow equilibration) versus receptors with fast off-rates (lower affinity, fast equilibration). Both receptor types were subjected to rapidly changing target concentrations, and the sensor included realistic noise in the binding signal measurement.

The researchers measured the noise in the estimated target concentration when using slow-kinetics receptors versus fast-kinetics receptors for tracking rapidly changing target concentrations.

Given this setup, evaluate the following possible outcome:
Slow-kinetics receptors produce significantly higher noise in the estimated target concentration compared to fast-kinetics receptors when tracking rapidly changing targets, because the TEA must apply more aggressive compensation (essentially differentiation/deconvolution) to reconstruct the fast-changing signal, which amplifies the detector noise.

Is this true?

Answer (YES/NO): YES